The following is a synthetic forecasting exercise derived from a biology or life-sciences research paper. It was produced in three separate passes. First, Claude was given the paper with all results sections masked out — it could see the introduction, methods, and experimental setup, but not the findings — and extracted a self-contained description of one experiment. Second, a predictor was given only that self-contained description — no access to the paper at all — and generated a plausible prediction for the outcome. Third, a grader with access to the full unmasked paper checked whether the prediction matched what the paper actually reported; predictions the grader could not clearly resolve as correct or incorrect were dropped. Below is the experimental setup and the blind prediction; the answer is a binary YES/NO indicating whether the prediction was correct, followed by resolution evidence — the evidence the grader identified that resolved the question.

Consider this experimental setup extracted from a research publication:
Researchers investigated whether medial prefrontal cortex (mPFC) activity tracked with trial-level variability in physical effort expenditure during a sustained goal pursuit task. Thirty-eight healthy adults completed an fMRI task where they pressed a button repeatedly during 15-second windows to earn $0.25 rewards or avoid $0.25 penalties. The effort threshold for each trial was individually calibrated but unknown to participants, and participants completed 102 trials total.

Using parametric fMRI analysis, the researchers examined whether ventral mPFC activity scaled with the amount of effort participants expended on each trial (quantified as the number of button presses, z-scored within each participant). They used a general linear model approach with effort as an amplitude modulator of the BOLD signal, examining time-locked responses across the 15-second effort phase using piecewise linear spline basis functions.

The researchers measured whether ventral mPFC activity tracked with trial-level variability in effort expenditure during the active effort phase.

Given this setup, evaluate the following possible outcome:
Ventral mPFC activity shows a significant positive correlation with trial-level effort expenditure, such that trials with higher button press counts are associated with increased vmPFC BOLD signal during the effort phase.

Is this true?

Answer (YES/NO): YES